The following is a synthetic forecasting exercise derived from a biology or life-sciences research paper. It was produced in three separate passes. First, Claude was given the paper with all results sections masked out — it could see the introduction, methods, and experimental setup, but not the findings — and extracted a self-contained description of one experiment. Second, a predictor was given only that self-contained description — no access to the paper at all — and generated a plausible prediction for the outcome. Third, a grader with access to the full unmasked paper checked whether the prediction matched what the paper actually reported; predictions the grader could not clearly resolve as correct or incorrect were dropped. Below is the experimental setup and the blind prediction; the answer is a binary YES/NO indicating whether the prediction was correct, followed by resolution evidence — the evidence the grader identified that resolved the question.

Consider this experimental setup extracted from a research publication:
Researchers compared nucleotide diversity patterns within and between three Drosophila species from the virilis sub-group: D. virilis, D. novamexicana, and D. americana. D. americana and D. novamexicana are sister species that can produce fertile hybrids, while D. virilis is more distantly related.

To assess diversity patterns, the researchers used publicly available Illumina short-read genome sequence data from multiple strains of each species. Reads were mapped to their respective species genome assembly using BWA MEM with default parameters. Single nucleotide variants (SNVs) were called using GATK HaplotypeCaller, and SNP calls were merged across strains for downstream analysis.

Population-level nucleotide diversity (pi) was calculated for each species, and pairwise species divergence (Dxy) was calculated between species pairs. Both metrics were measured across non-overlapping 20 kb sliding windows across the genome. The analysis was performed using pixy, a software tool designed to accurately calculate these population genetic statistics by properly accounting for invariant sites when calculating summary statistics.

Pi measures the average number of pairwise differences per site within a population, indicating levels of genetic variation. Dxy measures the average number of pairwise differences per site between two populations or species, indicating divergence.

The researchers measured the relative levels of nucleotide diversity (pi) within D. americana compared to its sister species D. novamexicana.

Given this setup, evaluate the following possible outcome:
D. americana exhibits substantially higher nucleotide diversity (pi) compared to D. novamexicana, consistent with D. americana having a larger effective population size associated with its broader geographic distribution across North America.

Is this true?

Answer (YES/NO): YES